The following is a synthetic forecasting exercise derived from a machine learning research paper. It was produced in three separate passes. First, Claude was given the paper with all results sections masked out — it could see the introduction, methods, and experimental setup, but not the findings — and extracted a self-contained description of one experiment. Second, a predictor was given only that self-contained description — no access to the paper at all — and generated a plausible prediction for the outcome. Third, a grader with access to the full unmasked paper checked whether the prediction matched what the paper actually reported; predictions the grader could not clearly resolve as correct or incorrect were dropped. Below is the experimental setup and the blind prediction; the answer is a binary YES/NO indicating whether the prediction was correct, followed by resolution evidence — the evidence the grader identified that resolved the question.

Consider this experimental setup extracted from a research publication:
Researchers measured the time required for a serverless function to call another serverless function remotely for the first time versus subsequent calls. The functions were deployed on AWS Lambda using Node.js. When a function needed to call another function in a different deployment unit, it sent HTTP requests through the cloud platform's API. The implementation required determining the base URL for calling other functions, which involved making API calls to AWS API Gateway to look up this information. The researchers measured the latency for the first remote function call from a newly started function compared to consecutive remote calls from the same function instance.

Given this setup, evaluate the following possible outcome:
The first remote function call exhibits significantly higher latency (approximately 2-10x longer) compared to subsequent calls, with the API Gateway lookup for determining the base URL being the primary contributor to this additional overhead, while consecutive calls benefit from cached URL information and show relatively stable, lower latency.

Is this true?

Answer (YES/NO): NO